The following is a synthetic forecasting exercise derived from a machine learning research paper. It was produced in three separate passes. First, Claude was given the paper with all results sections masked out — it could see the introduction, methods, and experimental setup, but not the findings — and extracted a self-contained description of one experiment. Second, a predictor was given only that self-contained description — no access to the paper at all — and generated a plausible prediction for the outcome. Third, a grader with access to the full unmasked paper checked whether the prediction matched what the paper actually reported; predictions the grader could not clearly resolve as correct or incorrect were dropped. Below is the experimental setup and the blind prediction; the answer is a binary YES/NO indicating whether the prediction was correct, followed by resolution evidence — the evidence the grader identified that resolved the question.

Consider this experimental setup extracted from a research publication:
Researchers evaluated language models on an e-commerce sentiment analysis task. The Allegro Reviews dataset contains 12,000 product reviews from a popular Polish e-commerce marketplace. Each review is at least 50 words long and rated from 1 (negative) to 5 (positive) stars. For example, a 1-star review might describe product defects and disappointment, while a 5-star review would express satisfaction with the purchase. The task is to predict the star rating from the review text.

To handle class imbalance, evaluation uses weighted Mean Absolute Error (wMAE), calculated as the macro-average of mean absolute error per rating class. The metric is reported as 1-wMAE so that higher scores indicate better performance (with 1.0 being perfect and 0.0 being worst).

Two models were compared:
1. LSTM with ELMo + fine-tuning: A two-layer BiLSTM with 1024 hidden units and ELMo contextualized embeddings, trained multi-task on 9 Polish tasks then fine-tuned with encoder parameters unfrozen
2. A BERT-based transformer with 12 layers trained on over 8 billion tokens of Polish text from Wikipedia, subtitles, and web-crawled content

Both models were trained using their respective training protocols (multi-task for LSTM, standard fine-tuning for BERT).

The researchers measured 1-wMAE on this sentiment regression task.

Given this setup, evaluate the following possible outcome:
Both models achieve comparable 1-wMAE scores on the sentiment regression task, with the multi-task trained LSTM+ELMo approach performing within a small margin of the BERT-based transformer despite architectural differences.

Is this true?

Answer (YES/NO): NO